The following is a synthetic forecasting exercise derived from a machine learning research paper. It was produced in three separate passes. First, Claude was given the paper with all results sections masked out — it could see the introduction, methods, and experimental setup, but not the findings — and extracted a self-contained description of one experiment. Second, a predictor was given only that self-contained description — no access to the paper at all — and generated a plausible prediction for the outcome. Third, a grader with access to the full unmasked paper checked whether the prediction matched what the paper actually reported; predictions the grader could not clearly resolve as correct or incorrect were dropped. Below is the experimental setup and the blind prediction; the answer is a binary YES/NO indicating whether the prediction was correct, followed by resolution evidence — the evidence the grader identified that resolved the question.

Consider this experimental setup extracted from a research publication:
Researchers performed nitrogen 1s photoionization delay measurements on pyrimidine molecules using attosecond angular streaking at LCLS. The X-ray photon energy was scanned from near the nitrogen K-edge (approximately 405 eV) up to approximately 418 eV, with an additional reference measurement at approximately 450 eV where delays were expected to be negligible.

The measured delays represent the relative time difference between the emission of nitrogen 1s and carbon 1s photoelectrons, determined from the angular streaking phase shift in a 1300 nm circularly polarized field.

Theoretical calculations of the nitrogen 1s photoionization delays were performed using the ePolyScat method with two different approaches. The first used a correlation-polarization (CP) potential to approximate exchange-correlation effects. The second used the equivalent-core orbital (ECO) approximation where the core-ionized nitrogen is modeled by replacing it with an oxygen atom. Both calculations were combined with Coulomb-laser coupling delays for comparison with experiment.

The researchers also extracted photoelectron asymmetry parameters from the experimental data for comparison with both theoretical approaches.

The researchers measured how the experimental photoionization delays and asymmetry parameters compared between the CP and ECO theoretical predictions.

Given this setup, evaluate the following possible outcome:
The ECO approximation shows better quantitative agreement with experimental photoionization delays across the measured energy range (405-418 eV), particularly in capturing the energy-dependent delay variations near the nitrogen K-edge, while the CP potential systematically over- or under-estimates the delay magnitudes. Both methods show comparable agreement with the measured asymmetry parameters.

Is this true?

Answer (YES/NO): NO